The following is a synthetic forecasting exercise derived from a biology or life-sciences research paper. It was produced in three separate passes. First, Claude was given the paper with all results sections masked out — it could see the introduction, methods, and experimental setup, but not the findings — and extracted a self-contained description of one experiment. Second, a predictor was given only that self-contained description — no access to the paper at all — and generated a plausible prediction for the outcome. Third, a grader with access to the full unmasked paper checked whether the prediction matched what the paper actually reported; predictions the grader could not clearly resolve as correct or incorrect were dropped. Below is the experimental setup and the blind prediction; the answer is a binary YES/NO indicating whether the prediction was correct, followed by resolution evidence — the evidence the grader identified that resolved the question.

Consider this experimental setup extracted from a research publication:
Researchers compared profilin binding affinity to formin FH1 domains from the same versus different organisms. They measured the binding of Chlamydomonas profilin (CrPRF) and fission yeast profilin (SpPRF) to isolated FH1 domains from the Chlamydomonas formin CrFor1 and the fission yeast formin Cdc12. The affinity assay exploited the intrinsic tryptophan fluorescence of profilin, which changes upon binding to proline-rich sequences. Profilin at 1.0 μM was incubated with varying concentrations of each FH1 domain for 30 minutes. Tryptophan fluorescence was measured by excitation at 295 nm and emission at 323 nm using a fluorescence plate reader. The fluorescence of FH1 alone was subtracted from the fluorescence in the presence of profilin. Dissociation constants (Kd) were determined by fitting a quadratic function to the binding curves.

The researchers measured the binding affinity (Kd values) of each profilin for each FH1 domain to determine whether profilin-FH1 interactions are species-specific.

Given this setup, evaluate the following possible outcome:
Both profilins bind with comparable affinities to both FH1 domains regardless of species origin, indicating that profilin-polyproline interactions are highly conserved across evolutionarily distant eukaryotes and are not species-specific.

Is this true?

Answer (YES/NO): NO